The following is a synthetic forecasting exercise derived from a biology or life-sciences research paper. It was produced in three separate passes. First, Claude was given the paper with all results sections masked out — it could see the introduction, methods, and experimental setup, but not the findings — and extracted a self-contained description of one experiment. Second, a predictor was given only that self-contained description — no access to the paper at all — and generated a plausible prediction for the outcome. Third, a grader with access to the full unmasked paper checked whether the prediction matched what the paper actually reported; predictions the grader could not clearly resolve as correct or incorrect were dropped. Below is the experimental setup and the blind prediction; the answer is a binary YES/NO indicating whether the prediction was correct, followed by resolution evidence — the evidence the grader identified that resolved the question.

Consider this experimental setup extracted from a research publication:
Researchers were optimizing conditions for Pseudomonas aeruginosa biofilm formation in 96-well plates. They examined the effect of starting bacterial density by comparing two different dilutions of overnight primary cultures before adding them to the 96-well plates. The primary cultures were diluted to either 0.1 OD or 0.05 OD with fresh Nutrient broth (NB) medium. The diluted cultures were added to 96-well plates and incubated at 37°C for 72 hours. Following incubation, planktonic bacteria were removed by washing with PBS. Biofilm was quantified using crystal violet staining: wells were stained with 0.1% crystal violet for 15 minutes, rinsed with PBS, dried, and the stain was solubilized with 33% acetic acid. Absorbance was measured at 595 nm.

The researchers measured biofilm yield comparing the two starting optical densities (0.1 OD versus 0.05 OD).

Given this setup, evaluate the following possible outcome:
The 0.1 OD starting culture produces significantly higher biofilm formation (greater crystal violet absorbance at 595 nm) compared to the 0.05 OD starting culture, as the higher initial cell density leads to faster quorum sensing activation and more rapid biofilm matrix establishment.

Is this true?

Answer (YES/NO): YES